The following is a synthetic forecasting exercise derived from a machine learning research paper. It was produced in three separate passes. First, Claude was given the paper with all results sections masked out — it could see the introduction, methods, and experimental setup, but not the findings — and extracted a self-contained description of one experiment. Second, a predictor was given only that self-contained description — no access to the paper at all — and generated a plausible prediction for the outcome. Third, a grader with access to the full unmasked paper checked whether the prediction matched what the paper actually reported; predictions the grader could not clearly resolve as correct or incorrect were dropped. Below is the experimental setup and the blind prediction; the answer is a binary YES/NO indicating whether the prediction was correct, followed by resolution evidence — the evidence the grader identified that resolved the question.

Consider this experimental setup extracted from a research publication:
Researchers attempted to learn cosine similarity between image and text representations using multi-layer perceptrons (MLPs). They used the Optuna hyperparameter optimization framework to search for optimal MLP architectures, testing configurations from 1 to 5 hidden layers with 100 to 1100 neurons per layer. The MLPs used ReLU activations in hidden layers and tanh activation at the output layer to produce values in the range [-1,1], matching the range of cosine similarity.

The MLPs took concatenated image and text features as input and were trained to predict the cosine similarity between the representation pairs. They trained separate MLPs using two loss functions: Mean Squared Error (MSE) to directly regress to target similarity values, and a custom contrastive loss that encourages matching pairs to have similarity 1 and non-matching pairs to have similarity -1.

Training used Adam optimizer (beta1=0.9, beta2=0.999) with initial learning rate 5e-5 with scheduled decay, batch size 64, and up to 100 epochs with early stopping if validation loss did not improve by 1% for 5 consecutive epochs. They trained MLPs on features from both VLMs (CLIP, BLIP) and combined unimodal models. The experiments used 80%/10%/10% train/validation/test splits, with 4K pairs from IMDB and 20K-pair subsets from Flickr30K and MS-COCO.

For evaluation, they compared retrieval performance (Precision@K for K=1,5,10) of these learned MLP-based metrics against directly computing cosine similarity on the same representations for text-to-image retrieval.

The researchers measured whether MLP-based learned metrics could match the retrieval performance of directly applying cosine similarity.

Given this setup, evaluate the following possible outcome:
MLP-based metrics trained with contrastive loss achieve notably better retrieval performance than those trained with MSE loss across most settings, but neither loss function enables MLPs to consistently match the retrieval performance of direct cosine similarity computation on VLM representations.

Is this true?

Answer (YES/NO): NO